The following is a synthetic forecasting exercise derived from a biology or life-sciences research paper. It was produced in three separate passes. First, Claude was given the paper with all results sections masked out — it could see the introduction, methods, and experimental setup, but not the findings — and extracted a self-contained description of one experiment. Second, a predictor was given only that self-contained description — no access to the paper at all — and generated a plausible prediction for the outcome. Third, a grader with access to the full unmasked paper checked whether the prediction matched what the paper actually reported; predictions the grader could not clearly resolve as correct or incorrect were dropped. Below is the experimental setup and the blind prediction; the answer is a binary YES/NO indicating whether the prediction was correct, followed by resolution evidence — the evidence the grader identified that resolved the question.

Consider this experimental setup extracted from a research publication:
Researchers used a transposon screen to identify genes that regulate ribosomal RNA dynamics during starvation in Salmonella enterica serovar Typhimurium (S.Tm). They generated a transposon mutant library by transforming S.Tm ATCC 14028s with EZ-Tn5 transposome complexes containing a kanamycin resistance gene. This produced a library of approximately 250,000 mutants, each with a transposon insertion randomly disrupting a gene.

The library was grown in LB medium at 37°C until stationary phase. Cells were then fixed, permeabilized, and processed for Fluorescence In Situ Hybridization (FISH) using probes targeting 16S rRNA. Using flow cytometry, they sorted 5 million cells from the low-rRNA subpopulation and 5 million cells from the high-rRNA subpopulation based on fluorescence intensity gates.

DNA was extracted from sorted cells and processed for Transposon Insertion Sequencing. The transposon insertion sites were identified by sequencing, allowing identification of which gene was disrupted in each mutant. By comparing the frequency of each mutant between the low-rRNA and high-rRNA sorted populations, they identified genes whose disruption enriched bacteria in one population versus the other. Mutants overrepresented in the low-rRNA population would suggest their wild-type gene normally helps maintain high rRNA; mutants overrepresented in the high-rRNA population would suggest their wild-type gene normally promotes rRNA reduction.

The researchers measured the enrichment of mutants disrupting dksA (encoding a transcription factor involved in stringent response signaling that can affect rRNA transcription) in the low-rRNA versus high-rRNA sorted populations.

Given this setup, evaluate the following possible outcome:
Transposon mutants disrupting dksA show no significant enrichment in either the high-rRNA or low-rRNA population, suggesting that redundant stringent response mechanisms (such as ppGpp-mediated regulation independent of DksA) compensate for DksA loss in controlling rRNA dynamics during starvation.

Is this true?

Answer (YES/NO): NO